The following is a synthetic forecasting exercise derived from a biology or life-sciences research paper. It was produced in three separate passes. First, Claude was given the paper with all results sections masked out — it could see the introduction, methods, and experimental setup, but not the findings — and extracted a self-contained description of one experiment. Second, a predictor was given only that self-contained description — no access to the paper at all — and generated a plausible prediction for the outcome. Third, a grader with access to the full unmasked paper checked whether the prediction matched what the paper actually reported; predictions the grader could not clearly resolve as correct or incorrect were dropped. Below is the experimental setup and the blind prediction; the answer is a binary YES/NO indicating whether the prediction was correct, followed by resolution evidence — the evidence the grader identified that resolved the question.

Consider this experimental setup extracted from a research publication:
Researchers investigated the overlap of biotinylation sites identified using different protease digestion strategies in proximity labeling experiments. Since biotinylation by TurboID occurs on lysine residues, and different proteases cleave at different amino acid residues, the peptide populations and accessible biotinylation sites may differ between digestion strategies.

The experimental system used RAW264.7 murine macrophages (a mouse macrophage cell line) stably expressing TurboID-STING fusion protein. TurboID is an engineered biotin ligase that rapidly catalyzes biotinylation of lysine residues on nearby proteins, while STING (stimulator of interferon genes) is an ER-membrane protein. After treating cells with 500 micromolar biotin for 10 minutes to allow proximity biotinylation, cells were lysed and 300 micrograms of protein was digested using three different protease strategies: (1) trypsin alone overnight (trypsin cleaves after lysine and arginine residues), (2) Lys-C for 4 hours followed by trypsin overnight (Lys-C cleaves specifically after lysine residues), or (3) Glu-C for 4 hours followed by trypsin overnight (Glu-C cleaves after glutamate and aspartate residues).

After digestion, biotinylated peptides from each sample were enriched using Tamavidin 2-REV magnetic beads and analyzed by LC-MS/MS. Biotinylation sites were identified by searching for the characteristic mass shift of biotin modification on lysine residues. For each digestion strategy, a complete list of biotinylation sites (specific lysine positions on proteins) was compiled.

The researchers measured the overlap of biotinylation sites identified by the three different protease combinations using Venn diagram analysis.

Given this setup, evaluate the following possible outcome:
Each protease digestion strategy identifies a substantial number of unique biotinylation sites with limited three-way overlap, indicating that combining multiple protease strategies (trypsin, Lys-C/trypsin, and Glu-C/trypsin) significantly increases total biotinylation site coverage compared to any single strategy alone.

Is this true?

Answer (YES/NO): NO